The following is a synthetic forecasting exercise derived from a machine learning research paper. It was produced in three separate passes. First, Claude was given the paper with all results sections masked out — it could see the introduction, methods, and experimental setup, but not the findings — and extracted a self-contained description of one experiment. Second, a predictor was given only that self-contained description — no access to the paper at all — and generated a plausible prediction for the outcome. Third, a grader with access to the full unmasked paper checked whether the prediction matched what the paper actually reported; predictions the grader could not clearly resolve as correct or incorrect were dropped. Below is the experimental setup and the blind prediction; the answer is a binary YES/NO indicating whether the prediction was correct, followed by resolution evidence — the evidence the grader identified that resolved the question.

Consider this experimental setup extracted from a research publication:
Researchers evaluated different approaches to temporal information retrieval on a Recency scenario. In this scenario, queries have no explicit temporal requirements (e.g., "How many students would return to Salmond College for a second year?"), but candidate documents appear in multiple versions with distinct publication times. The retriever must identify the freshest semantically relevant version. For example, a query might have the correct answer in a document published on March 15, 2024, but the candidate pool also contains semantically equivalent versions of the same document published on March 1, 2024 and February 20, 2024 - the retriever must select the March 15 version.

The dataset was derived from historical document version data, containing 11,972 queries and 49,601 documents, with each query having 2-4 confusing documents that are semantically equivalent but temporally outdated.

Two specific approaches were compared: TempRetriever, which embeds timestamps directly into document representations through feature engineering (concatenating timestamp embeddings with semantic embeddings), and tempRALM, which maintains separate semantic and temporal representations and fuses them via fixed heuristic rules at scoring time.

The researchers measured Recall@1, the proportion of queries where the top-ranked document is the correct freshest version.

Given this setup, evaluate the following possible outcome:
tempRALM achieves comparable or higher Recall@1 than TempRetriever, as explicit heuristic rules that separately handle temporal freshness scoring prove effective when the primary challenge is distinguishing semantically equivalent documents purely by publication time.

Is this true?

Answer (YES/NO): YES